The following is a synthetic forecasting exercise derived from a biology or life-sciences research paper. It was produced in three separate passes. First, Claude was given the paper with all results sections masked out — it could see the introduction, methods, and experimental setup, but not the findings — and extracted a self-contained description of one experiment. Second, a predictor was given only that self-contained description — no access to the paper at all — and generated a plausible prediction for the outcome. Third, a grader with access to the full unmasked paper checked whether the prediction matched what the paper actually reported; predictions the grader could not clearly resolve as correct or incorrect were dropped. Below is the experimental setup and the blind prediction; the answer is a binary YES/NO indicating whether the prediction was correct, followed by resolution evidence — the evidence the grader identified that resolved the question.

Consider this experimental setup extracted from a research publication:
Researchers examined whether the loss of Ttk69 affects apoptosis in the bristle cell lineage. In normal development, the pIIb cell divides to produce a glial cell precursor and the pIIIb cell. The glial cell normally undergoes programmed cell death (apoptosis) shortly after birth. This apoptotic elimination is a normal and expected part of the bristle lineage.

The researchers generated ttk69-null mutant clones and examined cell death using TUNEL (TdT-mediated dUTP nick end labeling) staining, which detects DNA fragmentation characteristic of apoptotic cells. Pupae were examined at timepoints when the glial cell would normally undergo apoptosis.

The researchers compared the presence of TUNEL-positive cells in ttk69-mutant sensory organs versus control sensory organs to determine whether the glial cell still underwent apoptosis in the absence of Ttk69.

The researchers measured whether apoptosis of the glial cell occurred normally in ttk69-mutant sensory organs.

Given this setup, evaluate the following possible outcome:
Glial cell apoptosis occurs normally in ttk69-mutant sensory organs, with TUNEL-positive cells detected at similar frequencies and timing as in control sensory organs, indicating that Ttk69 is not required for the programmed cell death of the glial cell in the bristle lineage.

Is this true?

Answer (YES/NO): YES